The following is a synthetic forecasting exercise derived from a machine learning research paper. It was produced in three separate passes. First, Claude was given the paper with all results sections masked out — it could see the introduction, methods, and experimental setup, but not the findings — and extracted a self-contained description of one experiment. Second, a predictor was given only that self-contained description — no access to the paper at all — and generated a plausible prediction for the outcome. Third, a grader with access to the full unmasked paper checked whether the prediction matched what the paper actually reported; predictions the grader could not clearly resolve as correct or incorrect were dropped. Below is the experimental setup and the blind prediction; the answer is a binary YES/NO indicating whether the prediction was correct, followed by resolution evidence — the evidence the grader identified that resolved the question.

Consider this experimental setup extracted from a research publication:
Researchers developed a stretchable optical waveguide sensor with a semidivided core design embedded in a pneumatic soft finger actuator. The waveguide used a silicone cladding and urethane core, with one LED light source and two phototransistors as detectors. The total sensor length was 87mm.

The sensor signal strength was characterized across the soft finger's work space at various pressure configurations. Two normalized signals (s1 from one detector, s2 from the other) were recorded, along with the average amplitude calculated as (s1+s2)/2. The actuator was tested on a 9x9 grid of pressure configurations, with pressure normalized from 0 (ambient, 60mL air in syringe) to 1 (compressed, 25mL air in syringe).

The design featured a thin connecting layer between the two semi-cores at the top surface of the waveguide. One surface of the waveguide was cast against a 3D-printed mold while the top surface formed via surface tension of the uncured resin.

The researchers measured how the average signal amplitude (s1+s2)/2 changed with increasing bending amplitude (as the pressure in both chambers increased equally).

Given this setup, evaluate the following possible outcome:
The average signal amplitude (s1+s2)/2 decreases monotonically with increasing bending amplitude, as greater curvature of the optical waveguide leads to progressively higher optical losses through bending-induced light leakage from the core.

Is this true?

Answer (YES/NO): NO